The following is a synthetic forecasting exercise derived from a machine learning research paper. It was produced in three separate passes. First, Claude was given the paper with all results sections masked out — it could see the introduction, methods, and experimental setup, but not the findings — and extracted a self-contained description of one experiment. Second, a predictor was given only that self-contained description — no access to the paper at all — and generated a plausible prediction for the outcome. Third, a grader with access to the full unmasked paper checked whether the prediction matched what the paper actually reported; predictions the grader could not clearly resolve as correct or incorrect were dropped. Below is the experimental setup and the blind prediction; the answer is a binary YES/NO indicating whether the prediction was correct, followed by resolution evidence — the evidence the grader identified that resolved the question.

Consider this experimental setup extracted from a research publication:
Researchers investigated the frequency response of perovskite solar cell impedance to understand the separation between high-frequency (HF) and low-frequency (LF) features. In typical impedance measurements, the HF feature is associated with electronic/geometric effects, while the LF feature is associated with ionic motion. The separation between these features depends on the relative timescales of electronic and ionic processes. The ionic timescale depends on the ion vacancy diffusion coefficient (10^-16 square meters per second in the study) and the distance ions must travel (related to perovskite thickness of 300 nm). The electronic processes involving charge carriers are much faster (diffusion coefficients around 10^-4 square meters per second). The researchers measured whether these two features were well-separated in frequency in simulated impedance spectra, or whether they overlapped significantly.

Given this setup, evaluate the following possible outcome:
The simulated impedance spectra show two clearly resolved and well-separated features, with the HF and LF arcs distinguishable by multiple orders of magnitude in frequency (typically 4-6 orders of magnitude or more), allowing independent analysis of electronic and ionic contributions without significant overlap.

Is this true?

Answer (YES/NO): YES